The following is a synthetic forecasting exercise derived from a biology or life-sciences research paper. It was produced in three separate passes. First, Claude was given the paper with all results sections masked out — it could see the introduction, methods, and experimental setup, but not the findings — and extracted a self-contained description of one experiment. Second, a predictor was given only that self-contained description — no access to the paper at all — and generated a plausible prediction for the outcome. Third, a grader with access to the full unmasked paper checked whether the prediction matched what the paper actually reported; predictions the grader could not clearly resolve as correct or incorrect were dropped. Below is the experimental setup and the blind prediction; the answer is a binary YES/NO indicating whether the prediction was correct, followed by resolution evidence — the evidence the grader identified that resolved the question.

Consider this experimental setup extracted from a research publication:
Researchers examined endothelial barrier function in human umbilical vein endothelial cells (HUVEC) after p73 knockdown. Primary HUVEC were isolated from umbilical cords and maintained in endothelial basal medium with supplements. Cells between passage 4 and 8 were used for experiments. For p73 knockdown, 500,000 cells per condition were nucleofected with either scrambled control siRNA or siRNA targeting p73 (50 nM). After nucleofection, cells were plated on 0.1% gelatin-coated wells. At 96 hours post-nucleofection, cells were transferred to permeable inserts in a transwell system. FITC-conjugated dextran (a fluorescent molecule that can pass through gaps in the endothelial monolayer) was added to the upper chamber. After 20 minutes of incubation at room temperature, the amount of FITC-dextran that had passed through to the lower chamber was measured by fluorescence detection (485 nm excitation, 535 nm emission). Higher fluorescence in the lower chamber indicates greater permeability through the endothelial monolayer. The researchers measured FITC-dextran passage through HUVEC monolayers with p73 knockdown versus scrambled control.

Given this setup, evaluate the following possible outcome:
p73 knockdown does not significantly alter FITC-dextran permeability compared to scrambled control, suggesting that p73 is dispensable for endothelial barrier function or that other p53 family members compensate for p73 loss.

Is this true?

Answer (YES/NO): NO